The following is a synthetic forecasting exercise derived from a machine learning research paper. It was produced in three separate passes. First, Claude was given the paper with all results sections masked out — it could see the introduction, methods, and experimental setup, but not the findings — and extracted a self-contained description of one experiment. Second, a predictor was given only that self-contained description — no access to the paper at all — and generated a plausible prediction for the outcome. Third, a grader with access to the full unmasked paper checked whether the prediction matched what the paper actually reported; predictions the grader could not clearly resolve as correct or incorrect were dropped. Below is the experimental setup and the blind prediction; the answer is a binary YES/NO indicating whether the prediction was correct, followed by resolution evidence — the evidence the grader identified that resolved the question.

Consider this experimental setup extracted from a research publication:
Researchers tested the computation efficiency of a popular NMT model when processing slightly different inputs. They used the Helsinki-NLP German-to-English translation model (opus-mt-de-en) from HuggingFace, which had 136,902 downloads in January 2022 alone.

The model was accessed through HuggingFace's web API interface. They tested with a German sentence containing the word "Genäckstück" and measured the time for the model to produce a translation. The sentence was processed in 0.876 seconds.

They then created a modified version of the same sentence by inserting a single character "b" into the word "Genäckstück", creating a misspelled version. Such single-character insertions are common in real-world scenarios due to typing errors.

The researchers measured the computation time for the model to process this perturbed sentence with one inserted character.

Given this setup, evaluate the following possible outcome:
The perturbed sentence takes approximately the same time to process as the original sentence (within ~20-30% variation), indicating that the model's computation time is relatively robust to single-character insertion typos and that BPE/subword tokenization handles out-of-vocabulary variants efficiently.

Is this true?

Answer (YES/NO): NO